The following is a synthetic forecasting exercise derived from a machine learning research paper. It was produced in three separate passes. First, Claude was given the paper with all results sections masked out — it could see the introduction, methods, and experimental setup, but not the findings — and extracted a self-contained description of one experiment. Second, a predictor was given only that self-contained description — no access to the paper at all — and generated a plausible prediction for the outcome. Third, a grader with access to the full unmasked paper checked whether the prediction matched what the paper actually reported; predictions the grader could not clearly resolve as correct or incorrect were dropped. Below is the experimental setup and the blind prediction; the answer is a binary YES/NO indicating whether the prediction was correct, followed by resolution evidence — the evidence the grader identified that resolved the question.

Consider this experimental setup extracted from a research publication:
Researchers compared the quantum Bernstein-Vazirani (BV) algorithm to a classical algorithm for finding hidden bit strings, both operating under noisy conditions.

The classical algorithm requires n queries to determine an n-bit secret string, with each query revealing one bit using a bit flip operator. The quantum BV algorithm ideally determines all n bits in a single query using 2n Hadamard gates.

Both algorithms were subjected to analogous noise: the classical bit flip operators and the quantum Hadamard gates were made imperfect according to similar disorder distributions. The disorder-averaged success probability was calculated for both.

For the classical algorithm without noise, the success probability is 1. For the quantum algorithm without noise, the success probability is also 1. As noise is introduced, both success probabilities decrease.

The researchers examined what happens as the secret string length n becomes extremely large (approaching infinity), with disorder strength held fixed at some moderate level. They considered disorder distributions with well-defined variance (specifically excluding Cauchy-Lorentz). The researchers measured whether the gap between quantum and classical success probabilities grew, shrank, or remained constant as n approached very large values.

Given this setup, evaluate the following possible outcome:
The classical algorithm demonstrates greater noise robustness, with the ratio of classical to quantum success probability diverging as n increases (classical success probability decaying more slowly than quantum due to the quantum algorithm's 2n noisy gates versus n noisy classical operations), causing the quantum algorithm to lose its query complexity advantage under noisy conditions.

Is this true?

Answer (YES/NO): NO